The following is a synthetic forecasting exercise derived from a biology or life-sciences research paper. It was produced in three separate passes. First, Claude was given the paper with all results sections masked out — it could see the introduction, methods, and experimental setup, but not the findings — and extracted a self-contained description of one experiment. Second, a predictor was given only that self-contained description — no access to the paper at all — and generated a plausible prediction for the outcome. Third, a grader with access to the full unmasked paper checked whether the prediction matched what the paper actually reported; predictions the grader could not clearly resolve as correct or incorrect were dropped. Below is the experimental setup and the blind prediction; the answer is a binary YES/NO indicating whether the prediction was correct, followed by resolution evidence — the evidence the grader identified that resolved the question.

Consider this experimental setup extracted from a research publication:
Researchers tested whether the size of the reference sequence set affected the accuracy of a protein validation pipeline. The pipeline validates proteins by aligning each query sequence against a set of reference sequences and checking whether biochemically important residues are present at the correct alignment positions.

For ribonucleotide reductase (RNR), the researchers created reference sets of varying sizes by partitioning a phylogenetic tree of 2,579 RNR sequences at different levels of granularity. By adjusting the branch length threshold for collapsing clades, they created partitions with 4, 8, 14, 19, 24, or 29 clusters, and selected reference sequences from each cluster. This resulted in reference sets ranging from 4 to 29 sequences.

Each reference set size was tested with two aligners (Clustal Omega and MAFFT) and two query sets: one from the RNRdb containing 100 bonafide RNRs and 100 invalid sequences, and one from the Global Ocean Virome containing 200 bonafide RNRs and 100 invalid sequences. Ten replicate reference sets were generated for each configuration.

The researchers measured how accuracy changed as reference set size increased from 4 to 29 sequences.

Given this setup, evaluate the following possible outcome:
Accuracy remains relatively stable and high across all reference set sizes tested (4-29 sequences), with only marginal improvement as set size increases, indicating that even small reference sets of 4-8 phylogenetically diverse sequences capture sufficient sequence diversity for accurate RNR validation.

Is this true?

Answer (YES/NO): NO